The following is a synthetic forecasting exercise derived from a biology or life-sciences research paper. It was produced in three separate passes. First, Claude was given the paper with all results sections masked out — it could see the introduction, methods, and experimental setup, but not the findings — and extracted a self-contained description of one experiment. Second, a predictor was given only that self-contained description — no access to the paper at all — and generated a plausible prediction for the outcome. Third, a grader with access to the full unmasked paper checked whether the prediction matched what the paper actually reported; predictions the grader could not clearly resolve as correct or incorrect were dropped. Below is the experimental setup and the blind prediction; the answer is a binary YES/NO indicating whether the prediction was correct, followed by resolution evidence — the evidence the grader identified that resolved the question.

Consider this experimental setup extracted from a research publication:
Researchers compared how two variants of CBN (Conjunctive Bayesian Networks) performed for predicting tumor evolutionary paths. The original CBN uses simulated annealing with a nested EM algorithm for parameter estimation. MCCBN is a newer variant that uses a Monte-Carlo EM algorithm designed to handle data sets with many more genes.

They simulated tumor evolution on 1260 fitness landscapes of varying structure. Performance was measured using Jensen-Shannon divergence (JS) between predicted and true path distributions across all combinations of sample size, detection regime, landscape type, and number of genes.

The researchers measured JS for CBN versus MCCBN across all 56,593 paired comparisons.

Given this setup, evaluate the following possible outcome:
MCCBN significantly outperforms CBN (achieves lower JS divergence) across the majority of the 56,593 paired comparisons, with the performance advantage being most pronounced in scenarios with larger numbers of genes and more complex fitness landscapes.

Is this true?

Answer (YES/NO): NO